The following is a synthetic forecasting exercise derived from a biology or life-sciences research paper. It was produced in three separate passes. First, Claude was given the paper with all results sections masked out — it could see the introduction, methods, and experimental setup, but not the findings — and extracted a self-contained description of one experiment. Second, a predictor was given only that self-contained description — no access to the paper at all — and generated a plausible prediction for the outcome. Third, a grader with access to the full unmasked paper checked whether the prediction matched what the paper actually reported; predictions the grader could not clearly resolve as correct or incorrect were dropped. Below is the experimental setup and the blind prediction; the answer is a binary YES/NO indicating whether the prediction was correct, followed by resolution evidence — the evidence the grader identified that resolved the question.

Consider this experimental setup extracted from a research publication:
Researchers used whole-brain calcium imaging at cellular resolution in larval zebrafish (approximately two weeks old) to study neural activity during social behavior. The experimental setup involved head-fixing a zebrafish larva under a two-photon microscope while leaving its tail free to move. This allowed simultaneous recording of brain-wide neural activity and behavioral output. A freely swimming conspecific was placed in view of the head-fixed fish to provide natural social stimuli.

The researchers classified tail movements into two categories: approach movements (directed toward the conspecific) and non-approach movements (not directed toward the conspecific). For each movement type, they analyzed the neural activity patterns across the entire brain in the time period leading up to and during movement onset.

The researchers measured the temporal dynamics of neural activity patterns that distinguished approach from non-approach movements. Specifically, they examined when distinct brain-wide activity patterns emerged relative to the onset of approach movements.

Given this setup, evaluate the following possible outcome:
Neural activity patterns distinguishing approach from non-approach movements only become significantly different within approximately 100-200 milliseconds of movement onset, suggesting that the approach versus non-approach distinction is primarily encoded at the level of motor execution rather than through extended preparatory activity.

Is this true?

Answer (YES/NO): NO